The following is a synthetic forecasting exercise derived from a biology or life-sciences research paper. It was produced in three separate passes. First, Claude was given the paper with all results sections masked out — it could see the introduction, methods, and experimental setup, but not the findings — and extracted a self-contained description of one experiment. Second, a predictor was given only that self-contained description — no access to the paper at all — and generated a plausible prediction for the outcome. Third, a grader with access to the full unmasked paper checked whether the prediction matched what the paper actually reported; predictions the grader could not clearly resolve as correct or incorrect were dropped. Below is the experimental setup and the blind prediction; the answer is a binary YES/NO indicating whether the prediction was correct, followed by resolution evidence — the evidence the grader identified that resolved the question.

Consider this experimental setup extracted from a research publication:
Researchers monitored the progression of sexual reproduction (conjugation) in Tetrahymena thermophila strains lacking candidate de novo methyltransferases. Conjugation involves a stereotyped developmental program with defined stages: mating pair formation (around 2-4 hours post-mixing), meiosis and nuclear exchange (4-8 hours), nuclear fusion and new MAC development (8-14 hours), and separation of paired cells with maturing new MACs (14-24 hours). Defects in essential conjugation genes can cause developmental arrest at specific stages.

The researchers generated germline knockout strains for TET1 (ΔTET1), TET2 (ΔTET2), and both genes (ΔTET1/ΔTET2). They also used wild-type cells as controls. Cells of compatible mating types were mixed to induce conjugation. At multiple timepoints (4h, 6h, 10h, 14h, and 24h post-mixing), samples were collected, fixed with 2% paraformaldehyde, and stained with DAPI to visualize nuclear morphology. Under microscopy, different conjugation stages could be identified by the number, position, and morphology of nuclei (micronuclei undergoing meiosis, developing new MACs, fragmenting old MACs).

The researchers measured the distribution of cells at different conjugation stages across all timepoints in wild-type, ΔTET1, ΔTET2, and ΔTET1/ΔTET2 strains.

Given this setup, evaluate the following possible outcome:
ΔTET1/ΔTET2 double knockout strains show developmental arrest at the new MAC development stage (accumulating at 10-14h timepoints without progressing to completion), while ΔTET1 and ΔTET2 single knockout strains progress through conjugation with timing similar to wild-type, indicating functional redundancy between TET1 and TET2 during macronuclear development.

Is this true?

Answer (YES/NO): NO